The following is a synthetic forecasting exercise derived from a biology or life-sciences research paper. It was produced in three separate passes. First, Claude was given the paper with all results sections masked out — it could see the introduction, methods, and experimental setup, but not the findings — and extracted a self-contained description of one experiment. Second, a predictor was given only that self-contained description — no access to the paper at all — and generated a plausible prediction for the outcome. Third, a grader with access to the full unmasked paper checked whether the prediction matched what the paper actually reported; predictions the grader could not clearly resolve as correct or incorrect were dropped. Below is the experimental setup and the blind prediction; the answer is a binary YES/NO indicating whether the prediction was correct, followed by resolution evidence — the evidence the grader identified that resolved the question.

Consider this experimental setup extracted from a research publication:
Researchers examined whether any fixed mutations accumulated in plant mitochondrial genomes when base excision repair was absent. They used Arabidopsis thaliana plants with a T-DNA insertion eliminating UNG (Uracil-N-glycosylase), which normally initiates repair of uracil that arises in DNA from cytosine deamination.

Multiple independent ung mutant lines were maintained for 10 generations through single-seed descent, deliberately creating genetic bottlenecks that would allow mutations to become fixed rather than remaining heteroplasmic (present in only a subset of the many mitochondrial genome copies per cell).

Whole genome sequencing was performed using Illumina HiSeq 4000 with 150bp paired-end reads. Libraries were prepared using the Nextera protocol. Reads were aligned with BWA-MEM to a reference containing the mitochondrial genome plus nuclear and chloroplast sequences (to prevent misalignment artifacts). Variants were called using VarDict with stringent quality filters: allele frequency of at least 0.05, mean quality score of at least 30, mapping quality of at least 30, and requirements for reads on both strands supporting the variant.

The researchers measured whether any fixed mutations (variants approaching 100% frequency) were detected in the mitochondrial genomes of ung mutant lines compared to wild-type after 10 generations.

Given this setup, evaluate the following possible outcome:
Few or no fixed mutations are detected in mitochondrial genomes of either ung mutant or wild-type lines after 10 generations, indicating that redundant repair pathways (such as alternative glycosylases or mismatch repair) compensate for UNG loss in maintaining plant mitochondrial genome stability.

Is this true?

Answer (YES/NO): NO